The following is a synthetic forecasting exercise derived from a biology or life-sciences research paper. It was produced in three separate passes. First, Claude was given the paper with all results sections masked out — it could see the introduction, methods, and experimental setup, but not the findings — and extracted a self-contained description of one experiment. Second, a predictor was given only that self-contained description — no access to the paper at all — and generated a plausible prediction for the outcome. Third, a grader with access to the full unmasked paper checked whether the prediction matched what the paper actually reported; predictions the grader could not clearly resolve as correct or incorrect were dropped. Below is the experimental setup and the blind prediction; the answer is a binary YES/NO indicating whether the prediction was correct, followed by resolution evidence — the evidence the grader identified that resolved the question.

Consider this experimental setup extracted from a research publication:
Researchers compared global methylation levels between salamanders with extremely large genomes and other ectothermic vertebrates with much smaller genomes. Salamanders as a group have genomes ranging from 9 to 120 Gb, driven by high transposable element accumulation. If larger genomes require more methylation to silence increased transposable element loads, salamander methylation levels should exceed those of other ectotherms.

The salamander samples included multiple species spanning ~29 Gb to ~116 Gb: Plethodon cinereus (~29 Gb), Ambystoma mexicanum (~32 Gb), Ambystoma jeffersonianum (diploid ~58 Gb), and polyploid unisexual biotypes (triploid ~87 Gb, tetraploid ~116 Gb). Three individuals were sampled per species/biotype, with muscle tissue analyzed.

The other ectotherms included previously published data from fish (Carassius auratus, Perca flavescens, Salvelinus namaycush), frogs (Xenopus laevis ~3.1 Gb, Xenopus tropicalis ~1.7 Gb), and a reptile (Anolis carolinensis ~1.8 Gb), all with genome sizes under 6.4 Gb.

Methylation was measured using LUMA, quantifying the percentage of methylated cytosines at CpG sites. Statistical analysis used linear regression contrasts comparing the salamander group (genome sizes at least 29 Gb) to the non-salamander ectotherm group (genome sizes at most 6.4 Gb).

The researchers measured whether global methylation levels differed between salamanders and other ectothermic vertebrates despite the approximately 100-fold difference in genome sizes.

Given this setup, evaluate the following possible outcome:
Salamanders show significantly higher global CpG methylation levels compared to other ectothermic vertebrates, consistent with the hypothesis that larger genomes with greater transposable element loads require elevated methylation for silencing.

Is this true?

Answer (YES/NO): NO